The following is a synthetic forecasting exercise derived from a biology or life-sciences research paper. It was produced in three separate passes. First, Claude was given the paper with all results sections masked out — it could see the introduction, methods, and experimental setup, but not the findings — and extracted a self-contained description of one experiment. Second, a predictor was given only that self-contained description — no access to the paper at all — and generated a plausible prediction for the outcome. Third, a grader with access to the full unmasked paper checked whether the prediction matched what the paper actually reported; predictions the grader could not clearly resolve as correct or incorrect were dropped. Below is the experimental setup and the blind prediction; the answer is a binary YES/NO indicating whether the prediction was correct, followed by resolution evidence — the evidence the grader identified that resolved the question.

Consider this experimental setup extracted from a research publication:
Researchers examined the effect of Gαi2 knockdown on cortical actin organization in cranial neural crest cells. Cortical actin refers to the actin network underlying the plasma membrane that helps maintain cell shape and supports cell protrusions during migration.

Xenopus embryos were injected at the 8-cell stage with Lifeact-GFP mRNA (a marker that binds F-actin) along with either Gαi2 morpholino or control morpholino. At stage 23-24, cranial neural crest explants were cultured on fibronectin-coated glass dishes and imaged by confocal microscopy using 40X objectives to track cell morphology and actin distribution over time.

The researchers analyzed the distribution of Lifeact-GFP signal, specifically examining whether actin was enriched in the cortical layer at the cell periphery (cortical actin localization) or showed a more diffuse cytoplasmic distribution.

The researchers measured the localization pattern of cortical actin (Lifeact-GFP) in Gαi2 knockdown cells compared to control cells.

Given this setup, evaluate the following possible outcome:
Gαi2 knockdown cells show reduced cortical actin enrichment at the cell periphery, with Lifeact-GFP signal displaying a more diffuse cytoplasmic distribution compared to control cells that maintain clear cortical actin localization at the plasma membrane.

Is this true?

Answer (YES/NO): YES